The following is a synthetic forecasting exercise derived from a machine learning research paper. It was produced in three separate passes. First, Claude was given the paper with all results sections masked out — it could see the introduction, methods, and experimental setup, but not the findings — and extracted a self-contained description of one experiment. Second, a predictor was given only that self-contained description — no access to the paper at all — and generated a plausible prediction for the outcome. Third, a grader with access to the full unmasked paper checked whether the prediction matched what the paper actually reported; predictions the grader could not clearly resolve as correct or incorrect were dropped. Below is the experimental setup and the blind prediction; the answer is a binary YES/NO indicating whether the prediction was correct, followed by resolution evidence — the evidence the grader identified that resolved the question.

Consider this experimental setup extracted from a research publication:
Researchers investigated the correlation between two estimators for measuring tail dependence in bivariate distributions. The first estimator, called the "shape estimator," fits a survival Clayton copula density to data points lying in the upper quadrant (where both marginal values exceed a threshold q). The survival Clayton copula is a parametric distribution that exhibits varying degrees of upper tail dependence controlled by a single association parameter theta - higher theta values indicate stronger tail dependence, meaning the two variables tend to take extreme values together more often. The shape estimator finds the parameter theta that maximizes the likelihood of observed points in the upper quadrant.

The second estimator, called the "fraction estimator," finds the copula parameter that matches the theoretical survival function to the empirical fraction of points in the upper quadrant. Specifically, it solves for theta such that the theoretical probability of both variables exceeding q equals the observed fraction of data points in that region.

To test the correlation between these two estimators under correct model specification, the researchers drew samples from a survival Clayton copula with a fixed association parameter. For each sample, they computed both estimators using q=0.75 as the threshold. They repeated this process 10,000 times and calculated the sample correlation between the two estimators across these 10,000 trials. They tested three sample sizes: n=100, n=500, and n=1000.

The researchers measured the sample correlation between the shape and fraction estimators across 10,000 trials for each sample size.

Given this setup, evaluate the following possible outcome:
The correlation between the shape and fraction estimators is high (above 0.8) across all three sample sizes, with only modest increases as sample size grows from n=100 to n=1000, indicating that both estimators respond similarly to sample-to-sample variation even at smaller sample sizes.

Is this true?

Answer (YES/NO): NO